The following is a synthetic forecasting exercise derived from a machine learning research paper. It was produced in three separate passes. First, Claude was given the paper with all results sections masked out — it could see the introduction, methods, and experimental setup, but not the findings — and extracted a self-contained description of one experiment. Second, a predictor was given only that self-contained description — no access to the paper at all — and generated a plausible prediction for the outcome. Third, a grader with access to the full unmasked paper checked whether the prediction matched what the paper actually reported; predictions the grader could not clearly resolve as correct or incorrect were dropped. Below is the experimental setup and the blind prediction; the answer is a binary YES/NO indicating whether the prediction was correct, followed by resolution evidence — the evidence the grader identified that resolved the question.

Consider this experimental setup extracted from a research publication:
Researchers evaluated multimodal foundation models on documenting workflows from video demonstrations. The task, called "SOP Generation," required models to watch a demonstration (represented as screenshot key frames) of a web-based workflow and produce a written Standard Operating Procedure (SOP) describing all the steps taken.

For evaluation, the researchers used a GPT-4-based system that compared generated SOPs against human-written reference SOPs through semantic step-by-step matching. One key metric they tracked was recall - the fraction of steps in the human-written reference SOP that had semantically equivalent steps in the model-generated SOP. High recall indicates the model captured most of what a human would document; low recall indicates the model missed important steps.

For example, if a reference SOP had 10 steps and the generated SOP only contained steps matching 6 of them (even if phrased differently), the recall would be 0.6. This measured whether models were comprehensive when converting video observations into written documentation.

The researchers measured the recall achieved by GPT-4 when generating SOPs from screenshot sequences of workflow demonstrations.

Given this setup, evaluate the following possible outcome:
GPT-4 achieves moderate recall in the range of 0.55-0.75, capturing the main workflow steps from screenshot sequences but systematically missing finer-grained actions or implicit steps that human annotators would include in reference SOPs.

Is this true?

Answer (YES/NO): NO